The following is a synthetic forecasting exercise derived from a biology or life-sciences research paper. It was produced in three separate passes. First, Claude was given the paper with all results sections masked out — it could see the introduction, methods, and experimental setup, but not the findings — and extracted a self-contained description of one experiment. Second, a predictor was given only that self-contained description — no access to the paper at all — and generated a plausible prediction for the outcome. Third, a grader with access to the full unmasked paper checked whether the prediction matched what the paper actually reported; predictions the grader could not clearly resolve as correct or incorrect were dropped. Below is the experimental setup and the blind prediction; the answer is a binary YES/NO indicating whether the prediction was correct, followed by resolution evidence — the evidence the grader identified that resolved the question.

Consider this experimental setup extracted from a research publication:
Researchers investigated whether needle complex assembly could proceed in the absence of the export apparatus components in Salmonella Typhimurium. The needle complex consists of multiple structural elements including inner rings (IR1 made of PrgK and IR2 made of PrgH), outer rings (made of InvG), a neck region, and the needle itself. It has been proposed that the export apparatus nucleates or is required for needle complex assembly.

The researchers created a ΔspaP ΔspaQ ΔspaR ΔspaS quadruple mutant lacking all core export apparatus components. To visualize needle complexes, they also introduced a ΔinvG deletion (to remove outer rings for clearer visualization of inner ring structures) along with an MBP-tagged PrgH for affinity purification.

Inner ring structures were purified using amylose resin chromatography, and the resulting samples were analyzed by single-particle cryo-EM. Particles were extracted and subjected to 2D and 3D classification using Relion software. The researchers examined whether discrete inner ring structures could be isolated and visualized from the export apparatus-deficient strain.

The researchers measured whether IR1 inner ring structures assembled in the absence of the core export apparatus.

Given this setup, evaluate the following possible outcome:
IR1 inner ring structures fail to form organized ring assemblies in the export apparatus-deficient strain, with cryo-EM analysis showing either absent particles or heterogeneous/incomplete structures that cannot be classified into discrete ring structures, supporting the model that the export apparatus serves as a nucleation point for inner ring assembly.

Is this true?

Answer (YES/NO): NO